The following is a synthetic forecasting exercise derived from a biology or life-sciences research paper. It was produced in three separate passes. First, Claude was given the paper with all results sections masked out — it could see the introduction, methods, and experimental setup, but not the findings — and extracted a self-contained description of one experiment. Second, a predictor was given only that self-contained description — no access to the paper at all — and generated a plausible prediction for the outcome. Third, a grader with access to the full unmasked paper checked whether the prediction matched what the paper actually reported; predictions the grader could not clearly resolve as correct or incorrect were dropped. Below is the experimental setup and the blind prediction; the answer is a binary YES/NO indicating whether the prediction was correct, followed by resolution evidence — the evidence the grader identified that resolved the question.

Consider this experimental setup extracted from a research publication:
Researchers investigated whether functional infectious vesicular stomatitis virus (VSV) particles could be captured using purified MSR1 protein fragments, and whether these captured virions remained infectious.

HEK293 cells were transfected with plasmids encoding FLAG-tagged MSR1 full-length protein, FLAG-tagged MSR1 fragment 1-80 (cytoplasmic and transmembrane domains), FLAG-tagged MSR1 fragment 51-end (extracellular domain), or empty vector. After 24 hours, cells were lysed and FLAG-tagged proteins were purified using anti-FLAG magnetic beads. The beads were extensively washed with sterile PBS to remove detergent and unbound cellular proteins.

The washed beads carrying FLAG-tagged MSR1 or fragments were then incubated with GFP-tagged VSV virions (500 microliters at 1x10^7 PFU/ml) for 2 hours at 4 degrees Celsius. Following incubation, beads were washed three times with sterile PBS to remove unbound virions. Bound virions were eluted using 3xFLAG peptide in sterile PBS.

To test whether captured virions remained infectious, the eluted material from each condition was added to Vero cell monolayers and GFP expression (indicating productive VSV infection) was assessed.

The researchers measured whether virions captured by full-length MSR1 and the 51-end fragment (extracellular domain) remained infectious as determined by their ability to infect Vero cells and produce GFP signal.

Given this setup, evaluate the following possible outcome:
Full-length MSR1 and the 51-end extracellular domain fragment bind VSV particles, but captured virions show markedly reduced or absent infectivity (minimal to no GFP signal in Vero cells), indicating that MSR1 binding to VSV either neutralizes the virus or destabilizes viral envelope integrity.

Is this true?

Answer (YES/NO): NO